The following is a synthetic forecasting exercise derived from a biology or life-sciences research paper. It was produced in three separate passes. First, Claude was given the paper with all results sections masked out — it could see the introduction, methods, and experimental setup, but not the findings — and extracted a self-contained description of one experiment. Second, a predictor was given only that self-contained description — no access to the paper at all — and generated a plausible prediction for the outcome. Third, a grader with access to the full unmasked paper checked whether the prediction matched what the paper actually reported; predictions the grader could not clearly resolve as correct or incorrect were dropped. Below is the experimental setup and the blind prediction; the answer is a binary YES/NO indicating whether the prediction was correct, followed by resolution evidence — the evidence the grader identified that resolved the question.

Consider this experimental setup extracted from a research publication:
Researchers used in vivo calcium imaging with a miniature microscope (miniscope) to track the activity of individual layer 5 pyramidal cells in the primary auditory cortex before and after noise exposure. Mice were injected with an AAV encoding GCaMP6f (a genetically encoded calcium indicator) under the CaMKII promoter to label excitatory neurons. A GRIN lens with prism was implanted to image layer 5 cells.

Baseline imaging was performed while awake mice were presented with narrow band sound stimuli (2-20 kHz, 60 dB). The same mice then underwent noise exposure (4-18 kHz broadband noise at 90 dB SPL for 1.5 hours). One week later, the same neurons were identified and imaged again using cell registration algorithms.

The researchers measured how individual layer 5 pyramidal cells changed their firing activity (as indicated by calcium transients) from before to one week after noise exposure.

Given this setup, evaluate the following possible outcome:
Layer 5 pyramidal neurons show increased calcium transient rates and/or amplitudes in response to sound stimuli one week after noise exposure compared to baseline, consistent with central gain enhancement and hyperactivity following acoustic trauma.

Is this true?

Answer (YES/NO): NO